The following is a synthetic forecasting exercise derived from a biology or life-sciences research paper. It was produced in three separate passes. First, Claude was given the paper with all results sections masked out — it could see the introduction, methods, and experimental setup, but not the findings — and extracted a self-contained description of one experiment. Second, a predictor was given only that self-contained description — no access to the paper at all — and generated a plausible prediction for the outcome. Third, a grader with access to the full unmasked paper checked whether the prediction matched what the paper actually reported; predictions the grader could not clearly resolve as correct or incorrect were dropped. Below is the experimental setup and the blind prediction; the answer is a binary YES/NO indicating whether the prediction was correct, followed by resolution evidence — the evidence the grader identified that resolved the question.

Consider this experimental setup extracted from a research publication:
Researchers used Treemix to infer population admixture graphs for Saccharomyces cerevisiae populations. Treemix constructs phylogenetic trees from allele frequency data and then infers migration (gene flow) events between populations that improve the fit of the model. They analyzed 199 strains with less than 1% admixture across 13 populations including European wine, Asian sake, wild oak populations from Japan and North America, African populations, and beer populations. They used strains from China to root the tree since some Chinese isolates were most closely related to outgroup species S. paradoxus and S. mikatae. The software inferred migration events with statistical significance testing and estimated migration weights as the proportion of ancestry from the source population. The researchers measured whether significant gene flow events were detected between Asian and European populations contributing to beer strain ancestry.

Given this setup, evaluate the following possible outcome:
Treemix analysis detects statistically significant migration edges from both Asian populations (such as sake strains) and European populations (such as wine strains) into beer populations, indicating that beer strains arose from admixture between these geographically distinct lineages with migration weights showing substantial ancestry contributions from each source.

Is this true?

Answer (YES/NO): YES